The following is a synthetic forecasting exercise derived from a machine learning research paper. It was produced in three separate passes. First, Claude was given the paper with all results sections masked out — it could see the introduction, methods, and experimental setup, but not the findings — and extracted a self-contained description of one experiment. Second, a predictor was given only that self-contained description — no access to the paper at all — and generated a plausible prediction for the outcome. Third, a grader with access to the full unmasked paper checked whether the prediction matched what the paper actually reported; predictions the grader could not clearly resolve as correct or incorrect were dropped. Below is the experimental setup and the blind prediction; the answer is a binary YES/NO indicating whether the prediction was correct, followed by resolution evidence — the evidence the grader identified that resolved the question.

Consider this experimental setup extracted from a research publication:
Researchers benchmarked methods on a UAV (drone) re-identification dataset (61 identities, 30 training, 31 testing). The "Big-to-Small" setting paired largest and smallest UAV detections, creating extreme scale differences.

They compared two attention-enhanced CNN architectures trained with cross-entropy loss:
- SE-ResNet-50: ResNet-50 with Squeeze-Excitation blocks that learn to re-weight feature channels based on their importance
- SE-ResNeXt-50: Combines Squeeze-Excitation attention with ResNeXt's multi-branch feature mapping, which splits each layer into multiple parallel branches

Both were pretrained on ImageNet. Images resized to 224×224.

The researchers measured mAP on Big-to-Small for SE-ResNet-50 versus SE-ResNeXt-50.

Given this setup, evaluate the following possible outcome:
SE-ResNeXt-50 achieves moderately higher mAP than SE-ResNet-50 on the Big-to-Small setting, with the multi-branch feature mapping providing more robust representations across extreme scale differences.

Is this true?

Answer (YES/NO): NO